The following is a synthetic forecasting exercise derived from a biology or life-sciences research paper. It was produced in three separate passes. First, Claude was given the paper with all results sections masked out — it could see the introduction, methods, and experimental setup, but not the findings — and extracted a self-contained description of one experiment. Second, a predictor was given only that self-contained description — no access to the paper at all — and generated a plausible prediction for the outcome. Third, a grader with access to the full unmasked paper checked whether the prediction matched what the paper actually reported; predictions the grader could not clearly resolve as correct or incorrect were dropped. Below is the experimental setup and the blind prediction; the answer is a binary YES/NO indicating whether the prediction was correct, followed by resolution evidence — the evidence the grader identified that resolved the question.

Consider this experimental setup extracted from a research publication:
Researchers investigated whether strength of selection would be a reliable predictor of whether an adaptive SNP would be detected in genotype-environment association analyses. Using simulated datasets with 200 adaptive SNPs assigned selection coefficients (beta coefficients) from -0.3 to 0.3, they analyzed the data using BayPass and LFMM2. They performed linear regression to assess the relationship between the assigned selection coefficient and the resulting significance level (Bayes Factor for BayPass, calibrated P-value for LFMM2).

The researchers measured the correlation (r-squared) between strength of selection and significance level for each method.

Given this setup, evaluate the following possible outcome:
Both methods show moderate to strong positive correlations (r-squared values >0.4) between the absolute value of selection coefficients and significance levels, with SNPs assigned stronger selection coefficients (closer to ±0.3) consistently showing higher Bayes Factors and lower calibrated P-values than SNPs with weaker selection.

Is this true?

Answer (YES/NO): NO